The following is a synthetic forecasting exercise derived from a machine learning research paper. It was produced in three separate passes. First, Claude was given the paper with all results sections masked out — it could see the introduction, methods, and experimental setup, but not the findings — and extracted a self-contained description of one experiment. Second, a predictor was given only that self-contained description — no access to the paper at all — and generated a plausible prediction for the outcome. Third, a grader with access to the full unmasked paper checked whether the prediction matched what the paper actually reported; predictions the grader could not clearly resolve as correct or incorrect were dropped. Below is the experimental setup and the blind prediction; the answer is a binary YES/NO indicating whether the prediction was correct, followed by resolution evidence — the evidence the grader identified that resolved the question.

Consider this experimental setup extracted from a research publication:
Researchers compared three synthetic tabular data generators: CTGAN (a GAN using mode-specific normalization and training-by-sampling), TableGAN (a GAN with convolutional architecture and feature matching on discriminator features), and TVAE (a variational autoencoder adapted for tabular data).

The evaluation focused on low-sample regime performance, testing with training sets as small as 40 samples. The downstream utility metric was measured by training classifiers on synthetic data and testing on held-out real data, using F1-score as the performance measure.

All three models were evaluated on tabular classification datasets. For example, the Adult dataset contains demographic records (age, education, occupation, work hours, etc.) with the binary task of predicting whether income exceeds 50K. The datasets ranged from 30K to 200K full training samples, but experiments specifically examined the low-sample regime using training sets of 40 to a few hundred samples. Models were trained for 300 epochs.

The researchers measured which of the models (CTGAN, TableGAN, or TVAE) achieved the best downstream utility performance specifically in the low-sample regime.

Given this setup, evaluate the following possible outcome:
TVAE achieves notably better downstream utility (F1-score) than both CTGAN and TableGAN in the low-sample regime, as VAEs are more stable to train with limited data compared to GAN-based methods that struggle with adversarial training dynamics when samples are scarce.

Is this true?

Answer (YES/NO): YES